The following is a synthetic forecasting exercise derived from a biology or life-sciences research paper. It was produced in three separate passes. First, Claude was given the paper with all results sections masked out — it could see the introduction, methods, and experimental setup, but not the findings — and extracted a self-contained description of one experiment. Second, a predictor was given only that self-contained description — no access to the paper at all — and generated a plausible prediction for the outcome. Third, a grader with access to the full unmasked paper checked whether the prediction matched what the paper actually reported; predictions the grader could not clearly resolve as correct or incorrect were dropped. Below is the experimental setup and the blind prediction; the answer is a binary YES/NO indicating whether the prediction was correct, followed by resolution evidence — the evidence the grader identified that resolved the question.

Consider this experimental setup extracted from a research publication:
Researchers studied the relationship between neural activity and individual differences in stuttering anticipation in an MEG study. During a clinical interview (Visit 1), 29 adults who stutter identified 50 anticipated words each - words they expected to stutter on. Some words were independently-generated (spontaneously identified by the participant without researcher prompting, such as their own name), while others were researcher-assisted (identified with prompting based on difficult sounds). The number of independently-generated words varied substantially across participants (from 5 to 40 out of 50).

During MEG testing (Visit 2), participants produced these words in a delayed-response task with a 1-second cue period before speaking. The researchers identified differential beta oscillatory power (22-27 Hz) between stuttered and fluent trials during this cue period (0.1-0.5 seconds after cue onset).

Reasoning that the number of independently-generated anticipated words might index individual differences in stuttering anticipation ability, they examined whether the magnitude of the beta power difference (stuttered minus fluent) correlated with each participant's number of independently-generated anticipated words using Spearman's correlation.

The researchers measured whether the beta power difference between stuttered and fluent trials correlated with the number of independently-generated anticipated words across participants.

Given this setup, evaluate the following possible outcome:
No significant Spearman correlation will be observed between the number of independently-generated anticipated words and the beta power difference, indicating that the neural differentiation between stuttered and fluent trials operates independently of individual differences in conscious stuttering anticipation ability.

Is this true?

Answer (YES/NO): NO